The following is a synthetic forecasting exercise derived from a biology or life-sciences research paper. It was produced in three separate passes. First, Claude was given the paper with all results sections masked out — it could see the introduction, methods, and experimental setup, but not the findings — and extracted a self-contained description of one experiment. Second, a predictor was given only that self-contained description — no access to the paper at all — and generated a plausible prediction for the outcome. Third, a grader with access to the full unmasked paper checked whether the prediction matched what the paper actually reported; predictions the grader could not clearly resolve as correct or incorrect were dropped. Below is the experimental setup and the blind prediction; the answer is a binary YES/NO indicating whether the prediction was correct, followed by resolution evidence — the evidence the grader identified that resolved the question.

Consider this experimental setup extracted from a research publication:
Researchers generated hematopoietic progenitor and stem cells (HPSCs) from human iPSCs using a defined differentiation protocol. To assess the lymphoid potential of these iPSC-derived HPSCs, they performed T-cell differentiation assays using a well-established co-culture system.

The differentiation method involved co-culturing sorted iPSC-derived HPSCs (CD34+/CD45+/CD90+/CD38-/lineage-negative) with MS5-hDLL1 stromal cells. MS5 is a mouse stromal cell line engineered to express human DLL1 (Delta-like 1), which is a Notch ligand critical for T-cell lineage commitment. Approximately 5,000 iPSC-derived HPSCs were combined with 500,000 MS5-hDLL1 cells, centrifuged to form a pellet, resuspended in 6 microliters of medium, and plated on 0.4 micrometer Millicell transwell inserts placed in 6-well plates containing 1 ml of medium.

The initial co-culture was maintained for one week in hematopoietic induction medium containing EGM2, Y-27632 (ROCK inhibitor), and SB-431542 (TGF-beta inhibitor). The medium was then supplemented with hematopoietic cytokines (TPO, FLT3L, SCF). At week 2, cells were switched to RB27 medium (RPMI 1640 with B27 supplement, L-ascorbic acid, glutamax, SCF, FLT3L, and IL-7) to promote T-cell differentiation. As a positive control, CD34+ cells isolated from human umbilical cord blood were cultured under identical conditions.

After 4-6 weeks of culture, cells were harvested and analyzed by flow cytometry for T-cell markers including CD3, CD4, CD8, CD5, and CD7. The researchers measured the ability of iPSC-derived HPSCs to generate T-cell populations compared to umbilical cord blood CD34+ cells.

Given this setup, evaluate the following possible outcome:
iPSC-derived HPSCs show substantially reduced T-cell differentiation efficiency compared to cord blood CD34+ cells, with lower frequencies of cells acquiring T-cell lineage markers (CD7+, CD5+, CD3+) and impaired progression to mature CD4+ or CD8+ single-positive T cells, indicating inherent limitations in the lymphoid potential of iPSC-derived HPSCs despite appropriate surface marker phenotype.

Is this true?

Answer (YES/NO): NO